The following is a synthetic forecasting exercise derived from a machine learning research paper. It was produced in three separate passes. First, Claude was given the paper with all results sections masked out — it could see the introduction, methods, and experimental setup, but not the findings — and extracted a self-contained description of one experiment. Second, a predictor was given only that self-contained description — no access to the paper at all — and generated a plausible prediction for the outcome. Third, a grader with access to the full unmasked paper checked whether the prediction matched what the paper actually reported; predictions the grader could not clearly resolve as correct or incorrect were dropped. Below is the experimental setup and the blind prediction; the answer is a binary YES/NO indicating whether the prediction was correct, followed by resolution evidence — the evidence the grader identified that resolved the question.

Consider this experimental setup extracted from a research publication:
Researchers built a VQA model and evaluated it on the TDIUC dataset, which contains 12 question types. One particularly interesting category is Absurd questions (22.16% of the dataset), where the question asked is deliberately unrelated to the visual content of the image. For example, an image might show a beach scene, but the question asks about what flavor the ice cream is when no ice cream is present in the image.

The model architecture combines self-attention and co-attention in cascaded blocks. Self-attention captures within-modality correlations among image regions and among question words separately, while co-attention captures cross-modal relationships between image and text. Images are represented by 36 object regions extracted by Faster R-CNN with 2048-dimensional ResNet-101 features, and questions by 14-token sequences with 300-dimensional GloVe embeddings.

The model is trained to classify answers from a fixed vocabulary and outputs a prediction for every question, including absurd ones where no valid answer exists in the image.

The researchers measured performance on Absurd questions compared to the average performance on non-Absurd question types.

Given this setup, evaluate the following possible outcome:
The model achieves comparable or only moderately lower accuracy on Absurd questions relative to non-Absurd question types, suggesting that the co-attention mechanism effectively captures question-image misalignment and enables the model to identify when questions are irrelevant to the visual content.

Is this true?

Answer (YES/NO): NO